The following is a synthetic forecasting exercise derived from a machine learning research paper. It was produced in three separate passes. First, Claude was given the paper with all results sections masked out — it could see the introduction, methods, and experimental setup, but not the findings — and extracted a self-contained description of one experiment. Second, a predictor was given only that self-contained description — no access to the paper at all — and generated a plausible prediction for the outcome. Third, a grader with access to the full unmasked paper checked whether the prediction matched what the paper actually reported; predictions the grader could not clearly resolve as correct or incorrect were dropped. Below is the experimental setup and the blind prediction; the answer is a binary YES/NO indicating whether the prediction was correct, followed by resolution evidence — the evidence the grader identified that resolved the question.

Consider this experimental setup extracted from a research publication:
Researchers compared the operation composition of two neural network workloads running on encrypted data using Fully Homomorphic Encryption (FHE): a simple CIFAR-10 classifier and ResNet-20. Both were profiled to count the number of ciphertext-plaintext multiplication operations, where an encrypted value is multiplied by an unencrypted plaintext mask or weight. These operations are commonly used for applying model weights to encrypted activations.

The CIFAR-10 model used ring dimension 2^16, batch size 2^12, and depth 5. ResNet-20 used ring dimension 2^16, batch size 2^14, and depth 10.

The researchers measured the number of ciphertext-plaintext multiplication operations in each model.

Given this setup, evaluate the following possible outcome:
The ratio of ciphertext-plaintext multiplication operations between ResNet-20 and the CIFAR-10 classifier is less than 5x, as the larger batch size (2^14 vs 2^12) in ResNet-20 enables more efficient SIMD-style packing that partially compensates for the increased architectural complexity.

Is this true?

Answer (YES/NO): NO